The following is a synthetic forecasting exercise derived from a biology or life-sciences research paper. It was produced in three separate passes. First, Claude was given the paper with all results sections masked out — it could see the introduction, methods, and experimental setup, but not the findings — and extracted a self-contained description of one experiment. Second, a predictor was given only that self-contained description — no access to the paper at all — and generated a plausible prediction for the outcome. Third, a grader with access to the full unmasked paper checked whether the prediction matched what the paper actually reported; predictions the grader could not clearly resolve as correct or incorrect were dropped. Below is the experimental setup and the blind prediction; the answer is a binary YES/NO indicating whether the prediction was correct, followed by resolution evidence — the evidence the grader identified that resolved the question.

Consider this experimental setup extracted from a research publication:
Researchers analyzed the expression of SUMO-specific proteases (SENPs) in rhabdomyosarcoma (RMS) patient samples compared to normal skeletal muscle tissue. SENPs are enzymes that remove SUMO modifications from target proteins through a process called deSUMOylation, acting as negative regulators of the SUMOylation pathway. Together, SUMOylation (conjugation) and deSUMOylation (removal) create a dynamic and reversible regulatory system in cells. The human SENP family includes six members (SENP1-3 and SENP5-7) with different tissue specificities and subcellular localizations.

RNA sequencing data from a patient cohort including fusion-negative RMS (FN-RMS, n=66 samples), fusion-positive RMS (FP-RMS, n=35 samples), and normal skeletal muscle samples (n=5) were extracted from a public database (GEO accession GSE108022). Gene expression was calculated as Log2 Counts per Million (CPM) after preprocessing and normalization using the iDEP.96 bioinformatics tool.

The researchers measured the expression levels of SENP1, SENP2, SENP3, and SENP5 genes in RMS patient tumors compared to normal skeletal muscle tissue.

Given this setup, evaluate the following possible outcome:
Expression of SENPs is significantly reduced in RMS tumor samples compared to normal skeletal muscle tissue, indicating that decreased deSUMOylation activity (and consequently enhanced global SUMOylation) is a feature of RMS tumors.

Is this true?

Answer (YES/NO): NO